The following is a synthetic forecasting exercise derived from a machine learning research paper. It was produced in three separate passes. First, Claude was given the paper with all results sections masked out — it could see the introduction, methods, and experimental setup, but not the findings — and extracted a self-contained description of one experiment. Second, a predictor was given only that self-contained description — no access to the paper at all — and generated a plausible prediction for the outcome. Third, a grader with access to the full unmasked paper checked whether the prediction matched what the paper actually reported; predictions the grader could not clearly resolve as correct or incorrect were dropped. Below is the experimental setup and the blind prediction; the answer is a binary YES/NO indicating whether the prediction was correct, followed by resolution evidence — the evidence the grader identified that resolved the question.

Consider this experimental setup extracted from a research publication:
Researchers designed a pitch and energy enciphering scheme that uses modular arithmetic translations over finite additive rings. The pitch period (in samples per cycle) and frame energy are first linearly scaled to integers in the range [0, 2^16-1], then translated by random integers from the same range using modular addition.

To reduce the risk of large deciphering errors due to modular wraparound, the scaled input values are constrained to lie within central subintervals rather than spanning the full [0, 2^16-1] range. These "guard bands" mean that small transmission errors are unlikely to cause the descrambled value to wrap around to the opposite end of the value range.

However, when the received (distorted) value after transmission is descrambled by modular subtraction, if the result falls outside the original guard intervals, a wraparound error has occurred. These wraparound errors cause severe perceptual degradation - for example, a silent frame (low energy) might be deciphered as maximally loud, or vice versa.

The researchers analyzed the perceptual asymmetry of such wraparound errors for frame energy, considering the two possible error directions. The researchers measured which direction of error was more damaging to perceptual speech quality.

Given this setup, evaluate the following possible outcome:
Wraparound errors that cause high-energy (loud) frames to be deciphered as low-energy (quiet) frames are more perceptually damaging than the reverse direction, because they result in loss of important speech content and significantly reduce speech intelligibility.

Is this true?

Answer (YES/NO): NO